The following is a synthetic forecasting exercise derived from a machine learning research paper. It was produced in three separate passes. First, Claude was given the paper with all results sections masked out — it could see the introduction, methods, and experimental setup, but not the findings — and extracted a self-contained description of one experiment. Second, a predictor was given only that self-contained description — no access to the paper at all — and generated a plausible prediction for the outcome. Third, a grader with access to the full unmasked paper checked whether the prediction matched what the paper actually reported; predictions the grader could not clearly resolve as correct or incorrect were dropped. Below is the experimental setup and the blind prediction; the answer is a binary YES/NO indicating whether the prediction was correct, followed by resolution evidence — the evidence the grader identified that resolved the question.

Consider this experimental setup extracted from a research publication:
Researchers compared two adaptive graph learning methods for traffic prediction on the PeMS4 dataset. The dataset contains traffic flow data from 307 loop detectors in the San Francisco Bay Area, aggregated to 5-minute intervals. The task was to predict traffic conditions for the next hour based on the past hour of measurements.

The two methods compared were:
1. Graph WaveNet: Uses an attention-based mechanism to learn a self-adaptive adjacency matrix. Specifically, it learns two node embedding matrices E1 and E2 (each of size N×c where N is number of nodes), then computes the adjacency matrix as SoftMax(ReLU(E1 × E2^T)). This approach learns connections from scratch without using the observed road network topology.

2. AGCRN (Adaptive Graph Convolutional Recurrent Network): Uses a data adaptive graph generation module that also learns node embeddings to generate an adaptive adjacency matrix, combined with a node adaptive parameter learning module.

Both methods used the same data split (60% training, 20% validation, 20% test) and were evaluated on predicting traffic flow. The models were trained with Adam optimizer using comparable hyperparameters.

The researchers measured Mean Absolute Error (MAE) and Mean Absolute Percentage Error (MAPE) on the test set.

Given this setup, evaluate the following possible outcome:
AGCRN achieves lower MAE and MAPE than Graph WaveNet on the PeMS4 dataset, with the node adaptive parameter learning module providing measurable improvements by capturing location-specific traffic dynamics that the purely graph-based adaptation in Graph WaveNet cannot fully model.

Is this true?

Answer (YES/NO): NO